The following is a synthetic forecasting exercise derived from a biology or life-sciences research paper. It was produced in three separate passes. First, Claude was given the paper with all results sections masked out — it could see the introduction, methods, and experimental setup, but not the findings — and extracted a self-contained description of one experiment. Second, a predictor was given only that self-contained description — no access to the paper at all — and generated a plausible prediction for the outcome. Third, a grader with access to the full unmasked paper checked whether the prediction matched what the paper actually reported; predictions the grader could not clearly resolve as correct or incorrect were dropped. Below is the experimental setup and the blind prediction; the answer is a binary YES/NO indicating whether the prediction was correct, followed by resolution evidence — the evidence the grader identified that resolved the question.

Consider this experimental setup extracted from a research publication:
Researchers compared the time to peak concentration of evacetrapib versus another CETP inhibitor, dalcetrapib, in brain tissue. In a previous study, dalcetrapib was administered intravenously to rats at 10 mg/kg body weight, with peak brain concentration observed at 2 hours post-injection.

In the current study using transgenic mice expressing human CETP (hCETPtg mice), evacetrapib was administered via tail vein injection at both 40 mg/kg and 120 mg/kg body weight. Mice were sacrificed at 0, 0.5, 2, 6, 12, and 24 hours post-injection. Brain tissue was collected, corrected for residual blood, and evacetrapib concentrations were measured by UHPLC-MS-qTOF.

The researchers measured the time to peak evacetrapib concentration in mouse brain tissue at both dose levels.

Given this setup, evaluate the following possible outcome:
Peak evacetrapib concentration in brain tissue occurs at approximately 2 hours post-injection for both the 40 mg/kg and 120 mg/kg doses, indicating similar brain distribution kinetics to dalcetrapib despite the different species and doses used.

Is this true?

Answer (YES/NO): NO